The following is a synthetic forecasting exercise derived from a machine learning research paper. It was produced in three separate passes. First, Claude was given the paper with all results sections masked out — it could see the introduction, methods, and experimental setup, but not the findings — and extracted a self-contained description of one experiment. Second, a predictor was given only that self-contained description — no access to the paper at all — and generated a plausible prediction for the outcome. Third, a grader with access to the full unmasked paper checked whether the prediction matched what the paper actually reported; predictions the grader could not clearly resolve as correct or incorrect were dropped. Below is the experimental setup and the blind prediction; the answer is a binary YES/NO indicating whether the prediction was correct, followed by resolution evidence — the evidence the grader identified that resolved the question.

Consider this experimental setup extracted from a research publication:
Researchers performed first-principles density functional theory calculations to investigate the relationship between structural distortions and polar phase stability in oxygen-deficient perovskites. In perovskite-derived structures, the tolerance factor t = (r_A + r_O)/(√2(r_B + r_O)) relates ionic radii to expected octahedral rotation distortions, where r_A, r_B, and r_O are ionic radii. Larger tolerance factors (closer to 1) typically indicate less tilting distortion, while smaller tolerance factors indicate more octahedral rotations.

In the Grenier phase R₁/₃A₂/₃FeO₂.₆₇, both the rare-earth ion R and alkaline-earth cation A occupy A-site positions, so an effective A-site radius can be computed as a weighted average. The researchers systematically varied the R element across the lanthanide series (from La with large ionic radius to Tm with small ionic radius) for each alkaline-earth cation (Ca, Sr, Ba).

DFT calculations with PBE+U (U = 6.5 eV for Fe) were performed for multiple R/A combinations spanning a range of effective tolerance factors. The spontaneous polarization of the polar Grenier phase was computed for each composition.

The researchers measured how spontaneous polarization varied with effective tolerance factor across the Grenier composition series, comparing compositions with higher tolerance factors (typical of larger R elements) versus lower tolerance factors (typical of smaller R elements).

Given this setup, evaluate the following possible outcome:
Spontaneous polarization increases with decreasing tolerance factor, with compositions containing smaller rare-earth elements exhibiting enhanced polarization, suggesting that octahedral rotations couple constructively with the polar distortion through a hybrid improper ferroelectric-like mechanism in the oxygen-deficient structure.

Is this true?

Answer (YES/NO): NO